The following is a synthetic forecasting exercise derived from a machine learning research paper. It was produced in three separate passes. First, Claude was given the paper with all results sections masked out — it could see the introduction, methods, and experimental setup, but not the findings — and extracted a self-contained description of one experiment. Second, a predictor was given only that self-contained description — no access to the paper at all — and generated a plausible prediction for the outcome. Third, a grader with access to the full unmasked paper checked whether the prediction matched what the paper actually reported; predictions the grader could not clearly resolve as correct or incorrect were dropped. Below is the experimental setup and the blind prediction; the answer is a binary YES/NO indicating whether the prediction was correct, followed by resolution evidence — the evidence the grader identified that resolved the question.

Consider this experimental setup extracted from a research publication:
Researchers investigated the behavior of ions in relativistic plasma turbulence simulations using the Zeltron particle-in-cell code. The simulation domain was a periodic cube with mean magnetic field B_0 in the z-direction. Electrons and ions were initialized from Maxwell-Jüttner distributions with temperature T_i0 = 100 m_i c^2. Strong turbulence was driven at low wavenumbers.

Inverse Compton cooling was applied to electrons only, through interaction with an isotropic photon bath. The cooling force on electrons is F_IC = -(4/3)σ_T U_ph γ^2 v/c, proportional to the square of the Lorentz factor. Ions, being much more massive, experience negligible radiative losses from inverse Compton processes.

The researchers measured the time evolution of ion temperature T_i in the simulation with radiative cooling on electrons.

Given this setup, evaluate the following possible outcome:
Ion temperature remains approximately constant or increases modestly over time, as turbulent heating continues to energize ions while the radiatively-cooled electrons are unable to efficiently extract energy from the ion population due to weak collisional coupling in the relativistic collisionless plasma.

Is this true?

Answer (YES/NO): NO